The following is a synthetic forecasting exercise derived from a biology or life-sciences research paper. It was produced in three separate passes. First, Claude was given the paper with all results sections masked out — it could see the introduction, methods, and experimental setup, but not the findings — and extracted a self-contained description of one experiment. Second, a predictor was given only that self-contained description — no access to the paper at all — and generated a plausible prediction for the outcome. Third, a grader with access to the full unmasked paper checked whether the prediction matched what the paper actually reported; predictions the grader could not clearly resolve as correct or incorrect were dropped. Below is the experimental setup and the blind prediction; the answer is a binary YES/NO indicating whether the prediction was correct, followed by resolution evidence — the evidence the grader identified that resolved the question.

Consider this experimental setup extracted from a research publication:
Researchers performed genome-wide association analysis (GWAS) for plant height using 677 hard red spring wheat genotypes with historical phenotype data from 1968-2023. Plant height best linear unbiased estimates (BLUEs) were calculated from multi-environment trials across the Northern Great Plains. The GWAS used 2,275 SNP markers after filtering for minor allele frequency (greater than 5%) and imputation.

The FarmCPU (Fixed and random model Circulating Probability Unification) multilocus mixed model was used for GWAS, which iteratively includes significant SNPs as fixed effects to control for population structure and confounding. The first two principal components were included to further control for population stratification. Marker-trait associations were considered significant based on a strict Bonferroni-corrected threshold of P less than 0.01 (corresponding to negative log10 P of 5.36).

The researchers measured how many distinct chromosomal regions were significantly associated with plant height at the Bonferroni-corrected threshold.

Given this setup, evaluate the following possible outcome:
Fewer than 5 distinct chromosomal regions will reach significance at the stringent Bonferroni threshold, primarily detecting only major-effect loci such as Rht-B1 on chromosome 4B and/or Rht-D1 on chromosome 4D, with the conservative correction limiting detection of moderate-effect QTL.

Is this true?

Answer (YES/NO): NO